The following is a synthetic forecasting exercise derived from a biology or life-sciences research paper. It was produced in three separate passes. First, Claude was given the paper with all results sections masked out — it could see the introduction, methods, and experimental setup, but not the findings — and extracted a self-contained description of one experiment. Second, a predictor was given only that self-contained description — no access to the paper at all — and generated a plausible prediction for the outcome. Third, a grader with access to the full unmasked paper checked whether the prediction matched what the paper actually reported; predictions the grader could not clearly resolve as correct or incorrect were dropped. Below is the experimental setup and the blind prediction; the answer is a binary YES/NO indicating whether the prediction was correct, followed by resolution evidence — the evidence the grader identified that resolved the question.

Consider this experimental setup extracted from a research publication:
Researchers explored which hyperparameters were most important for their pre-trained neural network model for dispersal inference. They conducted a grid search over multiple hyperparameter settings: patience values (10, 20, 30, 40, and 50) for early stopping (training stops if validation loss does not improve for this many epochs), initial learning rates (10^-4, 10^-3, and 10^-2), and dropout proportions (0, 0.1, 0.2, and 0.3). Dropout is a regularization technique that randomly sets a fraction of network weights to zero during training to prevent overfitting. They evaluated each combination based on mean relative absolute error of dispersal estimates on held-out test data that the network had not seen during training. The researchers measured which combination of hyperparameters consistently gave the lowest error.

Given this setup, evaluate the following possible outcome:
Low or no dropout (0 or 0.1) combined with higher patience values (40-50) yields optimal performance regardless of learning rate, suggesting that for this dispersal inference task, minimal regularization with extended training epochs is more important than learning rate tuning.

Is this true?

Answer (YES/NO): NO